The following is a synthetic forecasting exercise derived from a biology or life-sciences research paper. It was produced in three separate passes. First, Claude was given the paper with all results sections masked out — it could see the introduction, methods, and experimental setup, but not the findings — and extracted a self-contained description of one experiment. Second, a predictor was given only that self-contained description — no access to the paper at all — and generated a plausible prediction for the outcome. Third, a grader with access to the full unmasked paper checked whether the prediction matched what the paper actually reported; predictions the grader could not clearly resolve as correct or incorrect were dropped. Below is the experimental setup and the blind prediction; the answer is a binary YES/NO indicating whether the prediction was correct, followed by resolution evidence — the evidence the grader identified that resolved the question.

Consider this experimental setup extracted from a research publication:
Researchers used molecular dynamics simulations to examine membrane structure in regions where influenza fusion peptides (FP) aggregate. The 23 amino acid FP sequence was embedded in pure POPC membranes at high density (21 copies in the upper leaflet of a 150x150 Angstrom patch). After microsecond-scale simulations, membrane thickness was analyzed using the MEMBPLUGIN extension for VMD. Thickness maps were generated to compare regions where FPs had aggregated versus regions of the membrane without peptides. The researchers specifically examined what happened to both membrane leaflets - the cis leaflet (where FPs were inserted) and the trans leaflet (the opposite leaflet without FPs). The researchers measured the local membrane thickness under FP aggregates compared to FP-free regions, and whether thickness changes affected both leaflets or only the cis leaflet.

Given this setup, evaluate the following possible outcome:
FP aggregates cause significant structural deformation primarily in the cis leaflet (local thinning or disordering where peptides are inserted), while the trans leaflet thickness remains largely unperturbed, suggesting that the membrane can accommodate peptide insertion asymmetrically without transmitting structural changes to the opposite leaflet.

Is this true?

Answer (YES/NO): NO